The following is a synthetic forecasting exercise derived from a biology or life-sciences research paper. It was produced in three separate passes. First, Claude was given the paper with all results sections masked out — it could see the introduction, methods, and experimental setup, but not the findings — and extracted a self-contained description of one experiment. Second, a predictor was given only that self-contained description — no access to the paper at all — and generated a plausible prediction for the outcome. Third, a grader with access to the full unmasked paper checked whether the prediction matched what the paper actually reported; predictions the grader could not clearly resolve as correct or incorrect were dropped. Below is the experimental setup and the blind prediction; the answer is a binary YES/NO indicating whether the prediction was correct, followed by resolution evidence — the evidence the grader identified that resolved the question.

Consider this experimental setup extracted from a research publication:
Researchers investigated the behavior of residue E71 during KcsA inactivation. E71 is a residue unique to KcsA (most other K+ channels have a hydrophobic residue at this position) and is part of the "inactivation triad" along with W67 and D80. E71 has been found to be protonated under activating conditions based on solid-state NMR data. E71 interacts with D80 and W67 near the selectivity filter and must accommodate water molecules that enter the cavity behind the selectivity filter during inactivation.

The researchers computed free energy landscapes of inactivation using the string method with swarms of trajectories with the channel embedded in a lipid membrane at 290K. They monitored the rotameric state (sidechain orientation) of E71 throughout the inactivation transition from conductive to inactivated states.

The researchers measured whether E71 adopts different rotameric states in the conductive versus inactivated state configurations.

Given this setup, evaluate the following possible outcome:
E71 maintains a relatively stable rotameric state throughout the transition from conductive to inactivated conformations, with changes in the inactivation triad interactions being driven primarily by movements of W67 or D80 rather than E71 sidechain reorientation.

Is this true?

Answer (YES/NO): NO